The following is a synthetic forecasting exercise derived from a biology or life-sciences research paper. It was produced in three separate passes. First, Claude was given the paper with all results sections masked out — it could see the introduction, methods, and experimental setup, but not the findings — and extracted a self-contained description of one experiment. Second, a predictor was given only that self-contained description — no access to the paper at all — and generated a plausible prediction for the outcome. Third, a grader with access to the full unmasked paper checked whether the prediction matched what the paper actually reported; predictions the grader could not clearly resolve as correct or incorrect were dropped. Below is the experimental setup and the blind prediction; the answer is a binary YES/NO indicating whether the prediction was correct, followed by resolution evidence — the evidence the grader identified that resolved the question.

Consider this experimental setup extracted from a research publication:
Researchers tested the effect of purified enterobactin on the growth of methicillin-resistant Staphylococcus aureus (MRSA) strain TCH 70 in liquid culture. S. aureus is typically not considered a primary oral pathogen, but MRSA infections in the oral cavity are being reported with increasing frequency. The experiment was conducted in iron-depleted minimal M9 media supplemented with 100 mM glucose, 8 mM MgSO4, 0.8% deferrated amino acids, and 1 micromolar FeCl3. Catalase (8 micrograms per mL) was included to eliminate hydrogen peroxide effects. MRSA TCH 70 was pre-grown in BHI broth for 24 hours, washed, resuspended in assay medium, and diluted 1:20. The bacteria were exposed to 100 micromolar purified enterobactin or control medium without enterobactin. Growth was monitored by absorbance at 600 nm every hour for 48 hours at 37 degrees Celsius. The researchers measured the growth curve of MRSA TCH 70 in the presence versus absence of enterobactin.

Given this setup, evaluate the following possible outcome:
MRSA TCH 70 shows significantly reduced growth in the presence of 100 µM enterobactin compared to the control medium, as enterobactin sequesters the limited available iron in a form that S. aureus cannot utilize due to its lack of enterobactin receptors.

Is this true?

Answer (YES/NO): NO